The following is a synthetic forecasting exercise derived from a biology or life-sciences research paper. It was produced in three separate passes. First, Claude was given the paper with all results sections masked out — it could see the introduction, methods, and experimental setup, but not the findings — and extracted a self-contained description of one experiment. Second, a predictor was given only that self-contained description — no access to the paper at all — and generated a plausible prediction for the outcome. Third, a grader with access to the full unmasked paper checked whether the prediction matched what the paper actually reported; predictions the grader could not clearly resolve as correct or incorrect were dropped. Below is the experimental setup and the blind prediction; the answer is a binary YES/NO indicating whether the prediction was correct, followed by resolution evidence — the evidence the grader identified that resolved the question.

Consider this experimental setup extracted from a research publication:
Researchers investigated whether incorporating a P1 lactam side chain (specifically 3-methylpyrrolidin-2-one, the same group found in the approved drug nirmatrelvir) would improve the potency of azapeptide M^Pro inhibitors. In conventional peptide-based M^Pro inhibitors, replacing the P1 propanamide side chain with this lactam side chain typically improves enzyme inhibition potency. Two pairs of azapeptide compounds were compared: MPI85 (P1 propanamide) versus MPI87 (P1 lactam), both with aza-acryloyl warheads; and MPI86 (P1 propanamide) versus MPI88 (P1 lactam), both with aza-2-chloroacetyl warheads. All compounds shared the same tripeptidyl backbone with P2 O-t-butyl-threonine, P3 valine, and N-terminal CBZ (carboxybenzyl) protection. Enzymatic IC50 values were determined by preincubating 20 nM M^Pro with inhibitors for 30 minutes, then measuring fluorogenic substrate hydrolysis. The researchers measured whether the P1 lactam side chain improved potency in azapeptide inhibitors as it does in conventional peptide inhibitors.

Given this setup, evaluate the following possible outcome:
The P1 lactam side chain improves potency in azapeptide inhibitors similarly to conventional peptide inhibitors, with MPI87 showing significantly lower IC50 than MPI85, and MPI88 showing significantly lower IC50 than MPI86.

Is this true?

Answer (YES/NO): NO